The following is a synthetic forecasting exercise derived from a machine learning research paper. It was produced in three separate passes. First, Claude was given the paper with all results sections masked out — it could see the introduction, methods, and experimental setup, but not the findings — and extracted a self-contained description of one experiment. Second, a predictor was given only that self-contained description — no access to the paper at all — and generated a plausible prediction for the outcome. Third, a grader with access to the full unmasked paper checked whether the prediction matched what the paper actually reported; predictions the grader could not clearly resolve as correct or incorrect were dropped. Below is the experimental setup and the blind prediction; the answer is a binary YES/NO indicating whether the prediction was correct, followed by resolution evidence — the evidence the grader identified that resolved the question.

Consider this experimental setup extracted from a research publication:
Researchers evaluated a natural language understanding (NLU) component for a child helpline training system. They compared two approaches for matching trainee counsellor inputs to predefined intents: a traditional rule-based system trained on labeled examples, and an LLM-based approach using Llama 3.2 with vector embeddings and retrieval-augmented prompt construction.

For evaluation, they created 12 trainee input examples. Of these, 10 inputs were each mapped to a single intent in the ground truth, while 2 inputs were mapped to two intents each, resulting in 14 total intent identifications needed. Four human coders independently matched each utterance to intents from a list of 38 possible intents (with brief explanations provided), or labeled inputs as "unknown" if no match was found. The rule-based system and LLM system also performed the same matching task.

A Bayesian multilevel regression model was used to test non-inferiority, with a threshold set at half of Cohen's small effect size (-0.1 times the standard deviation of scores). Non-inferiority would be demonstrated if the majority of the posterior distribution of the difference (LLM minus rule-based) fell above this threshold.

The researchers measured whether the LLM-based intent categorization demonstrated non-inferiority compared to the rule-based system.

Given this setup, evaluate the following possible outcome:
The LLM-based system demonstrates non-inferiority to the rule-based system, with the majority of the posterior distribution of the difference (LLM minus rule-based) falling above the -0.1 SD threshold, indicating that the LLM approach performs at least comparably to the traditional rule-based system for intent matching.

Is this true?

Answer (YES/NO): YES